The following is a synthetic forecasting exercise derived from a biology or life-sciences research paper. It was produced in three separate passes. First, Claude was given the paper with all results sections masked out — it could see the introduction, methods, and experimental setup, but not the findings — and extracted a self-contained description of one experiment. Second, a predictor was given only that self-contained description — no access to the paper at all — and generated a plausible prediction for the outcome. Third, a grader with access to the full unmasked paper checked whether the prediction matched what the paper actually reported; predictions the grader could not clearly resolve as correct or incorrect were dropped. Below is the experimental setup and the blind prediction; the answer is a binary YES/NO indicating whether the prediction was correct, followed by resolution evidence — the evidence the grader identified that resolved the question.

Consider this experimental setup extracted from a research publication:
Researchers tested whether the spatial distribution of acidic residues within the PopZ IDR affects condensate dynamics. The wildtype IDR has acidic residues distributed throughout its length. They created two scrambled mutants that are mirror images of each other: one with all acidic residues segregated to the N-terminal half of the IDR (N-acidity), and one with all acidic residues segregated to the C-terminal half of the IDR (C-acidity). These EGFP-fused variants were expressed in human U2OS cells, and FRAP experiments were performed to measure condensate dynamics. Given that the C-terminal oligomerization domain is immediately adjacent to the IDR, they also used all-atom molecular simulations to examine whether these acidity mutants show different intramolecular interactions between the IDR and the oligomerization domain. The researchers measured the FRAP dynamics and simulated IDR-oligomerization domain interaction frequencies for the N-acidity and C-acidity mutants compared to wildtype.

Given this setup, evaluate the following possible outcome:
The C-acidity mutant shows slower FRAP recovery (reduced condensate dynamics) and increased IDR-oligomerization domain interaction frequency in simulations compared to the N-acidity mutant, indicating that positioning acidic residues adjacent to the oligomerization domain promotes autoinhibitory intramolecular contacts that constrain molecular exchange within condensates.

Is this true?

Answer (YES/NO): NO